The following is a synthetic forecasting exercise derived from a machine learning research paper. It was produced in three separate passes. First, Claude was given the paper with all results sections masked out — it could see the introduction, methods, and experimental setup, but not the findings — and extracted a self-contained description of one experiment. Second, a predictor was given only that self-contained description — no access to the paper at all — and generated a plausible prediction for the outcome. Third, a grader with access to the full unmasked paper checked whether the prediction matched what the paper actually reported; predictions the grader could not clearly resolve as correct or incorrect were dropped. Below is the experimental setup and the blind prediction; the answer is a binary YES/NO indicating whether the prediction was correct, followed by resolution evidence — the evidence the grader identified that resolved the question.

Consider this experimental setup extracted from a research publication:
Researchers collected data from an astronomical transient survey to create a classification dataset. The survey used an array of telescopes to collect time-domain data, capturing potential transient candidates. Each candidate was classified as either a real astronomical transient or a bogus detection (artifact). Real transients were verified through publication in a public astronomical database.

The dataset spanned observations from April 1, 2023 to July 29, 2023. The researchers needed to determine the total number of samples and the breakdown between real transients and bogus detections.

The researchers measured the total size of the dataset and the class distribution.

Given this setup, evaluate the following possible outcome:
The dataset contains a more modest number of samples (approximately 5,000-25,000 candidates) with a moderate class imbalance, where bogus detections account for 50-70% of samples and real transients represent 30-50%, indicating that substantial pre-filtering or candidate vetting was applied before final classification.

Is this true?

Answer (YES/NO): NO